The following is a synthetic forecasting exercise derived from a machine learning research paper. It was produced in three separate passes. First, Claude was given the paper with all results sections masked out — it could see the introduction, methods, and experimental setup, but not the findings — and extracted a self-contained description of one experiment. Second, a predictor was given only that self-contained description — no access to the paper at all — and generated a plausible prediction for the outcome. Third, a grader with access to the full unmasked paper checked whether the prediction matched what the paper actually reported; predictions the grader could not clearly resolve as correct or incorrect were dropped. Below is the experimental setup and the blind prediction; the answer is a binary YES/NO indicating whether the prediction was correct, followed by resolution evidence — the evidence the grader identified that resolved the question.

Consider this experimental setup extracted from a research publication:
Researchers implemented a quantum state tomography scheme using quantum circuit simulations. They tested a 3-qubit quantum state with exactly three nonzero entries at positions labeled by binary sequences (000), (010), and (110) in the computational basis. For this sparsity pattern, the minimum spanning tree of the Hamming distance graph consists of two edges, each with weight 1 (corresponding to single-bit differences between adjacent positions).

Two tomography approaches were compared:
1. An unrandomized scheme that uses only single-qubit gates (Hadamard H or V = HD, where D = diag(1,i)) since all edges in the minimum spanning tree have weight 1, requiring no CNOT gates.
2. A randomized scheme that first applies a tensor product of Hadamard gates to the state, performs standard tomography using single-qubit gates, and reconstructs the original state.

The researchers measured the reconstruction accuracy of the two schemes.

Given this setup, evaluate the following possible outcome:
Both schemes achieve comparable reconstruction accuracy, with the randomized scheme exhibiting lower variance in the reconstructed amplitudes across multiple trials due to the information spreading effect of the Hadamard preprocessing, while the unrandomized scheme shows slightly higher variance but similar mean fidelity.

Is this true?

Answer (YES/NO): NO